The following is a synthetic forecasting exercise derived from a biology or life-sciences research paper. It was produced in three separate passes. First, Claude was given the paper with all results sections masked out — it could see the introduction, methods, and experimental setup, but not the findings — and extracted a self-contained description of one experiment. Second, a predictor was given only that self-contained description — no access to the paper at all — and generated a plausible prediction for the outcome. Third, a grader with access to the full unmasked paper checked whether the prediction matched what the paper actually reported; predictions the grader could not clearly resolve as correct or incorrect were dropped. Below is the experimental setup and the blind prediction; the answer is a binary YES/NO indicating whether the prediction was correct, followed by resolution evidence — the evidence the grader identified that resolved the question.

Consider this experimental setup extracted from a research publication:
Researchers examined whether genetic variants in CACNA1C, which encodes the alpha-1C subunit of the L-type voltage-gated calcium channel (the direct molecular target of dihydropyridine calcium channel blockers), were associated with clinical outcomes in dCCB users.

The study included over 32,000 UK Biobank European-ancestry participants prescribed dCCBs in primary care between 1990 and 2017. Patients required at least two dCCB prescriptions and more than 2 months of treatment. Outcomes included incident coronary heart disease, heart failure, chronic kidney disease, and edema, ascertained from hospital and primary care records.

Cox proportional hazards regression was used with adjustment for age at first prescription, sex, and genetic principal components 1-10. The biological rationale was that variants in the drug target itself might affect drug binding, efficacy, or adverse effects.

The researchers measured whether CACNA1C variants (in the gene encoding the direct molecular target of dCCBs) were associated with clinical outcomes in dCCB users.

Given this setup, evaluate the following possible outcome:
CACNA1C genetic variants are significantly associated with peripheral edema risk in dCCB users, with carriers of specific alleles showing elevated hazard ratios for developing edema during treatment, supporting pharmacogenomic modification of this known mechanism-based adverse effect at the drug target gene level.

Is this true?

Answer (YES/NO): NO